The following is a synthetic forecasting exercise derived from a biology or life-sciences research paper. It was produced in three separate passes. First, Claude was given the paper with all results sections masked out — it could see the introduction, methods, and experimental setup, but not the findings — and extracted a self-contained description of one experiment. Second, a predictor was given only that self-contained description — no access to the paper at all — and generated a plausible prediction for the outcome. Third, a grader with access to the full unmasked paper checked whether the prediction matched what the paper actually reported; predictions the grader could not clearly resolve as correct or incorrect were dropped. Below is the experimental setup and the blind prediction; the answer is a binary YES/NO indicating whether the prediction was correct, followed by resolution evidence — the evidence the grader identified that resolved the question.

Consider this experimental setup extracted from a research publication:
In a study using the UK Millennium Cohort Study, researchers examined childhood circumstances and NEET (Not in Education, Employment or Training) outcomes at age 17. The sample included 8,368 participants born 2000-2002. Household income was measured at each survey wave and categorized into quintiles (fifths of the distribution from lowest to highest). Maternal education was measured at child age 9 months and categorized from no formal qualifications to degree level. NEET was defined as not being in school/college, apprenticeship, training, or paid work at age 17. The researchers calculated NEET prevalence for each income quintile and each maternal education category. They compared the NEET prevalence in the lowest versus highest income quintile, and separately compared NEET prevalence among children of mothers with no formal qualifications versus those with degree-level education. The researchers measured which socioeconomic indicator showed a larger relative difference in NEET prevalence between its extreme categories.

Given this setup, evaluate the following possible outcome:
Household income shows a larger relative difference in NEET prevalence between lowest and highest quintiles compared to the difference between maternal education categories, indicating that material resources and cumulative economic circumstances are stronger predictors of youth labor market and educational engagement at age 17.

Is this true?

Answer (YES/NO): YES